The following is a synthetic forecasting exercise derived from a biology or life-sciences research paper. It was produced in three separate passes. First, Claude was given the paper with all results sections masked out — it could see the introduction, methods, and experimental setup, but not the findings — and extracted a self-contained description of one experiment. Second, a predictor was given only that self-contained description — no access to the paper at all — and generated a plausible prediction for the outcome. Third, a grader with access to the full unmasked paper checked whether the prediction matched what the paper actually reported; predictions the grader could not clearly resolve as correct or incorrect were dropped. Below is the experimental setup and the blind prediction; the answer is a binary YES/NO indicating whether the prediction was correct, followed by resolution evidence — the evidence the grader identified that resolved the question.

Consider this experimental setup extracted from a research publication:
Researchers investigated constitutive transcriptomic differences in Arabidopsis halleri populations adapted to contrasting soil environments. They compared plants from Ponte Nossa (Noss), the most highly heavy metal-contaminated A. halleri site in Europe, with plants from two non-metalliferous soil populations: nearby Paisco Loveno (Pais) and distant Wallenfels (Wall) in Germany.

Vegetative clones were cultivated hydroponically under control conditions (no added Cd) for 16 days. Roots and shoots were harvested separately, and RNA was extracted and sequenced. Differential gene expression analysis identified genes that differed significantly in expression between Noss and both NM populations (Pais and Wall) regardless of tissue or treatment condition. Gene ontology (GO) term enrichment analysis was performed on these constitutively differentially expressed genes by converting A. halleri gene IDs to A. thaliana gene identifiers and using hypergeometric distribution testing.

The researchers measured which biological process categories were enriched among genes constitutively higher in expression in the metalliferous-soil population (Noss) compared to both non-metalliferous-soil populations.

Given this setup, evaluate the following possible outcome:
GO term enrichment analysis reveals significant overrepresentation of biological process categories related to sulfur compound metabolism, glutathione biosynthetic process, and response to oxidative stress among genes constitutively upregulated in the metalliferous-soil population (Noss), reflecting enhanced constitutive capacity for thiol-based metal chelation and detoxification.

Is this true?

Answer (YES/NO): NO